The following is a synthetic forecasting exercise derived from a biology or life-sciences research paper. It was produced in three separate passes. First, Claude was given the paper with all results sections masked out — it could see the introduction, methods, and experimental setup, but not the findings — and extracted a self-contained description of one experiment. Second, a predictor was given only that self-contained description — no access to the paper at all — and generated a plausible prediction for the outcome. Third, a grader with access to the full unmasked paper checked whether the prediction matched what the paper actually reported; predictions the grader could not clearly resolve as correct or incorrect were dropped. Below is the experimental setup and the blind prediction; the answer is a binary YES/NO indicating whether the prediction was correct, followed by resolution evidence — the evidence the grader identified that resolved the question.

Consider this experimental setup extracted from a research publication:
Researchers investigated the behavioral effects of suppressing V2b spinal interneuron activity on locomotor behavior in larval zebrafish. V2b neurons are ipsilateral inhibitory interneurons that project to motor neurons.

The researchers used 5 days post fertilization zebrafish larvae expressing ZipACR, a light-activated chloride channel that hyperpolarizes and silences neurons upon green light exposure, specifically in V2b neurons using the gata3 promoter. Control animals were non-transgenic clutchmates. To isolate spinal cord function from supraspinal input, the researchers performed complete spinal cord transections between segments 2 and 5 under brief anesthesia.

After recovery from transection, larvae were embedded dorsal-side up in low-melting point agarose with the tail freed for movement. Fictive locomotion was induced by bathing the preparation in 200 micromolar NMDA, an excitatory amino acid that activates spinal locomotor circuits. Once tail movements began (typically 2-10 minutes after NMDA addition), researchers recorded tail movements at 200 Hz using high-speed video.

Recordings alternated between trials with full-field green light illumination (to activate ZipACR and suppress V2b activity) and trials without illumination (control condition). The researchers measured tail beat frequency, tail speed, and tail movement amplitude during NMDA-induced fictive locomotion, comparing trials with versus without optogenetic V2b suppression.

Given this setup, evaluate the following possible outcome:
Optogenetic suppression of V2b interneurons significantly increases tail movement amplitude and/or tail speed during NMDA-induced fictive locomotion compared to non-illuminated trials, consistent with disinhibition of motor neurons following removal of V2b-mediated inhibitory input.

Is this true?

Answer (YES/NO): NO